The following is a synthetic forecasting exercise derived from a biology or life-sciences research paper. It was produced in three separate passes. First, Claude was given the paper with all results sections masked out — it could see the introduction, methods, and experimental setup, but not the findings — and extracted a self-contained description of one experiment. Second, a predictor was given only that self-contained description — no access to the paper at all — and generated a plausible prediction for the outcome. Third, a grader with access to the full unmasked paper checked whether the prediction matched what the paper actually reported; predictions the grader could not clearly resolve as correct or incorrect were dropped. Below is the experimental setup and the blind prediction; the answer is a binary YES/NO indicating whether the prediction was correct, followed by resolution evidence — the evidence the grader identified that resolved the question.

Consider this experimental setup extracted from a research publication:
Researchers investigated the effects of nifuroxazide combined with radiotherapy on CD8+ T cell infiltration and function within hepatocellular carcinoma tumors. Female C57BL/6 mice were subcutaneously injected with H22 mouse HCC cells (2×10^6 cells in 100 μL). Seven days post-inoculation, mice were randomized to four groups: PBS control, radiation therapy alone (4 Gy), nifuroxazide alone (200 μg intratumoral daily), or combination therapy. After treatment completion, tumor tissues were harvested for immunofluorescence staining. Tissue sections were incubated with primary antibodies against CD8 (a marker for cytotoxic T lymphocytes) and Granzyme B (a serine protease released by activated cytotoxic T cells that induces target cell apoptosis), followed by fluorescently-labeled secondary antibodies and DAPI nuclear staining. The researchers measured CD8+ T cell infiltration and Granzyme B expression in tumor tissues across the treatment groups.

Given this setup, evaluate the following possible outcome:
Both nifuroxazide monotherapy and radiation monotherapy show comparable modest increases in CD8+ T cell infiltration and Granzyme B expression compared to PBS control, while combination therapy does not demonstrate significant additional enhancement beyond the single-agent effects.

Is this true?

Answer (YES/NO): NO